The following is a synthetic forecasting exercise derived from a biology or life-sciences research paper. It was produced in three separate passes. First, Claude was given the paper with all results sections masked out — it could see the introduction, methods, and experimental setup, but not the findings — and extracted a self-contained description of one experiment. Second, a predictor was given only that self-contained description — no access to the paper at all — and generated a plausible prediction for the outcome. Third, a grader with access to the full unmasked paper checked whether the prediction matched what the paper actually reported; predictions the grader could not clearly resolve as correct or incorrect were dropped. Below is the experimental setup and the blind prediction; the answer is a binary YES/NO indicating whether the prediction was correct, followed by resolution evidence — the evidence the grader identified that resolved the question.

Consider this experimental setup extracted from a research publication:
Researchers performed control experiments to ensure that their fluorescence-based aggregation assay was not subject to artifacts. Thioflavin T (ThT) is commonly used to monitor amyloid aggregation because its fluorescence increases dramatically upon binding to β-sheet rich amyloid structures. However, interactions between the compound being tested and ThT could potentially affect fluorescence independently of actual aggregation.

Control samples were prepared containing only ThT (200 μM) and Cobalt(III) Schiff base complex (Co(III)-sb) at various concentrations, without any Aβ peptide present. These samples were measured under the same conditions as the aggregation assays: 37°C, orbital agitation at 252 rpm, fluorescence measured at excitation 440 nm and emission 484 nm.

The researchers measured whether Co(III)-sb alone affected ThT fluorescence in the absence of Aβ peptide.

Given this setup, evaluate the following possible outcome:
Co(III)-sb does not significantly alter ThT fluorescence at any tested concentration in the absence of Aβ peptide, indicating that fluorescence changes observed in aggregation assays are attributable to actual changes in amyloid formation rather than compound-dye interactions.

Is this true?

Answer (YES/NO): YES